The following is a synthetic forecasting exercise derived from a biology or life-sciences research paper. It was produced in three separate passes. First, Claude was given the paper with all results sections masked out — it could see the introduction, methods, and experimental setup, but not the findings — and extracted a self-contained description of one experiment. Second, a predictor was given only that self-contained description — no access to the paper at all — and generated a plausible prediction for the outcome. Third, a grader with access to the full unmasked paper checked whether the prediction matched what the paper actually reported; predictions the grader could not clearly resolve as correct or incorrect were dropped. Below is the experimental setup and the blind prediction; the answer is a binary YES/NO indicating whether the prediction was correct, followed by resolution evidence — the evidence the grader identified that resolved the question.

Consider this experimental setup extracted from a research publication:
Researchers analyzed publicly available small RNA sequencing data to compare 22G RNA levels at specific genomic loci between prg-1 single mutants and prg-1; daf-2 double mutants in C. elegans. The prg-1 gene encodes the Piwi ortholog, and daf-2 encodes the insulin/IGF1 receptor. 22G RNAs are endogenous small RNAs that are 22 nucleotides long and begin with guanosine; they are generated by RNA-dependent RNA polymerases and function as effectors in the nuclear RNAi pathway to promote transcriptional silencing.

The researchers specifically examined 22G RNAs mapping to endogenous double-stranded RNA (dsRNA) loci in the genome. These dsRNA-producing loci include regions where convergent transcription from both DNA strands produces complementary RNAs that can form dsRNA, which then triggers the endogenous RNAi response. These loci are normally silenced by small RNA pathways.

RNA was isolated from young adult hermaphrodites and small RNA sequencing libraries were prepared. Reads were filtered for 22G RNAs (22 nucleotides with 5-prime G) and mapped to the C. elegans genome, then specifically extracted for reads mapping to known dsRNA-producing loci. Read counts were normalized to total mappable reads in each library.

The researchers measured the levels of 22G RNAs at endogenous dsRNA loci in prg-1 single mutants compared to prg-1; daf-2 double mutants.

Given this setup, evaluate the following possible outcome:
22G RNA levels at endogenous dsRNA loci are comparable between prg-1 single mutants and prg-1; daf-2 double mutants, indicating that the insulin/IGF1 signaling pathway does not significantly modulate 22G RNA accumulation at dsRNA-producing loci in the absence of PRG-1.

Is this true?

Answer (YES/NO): YES